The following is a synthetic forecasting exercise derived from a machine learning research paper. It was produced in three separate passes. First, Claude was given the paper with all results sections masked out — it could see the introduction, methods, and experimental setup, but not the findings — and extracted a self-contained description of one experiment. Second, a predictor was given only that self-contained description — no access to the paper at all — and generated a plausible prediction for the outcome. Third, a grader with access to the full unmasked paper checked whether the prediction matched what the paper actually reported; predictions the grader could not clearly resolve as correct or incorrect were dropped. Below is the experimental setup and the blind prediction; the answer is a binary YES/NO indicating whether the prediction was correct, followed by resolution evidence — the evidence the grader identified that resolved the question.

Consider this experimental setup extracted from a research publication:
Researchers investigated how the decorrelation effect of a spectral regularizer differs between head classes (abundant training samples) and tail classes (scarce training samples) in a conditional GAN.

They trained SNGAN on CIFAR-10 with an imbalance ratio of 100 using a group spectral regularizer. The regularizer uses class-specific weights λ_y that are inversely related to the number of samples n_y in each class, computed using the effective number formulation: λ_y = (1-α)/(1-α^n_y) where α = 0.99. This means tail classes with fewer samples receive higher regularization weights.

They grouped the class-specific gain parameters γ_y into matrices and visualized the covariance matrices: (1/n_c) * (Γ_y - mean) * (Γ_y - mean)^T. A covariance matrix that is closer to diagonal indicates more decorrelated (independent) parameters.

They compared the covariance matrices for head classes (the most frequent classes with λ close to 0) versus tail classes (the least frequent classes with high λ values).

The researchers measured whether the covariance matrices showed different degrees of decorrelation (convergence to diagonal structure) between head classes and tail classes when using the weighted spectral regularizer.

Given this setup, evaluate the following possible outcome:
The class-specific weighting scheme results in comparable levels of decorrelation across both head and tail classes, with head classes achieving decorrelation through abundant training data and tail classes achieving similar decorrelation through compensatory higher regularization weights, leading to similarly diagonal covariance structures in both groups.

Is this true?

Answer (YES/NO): NO